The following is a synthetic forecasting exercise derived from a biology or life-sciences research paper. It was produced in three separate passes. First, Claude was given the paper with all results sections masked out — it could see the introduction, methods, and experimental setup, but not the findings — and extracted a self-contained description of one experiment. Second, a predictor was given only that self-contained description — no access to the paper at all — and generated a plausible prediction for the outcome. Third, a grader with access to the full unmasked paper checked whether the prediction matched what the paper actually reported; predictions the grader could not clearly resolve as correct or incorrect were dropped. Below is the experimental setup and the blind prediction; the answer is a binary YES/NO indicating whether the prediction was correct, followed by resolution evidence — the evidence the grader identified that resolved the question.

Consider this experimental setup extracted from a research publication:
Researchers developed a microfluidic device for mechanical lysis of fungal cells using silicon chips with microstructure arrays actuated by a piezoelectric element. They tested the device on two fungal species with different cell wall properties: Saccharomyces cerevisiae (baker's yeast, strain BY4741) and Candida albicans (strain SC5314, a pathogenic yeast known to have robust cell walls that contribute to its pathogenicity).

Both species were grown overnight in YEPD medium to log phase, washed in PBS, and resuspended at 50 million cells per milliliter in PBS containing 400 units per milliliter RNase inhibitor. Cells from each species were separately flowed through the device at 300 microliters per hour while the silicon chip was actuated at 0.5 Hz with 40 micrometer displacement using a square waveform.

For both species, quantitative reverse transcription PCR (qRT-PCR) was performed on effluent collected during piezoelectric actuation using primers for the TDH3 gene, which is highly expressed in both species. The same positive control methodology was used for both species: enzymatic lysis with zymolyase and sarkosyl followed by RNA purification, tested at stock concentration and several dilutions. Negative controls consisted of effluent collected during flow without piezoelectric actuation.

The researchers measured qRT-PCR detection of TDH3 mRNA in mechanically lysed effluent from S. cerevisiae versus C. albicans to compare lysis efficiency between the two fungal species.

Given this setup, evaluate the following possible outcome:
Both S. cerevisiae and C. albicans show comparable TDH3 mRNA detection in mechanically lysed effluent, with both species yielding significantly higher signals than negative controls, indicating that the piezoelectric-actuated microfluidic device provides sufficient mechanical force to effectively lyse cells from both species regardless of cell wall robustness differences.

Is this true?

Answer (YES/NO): NO